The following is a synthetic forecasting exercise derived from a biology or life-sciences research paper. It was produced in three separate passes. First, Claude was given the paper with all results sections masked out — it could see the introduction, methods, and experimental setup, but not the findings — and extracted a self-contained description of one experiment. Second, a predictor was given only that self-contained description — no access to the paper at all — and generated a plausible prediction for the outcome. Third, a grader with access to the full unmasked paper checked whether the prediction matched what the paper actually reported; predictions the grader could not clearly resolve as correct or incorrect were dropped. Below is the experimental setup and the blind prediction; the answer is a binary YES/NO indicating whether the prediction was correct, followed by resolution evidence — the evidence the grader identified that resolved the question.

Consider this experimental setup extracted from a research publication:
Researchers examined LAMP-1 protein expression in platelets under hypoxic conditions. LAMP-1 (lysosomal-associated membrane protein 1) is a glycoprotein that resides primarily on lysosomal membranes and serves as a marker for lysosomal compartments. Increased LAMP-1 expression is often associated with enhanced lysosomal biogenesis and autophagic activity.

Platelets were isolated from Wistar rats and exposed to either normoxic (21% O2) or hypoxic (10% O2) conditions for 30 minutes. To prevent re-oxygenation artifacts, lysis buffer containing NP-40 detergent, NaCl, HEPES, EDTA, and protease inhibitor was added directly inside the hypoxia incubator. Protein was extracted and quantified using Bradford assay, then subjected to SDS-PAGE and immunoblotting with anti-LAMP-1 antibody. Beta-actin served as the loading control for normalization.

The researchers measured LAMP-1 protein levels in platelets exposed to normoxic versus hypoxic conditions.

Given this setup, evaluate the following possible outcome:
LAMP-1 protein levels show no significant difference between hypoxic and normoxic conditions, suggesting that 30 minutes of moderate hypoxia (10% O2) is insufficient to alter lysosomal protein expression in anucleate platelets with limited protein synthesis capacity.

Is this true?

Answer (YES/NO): NO